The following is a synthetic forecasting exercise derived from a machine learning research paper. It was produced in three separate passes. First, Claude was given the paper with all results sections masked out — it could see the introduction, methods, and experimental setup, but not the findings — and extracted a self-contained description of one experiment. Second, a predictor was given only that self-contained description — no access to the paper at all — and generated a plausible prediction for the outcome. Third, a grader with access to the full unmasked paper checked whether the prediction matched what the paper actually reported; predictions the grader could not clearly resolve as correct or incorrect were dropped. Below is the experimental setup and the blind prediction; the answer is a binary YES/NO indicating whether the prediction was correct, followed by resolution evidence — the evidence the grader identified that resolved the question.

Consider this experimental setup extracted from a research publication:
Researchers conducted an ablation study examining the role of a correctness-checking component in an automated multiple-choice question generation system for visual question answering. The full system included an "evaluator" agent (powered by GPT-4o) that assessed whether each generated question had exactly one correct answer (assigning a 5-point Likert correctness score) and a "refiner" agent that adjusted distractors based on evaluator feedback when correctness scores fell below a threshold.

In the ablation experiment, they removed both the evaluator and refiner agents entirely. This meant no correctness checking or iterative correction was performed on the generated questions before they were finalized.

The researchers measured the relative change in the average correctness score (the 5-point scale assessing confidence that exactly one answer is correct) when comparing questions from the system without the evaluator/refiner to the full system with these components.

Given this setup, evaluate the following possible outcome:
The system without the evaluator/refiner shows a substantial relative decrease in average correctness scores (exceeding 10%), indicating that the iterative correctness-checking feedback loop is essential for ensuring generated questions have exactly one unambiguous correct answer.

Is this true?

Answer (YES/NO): NO